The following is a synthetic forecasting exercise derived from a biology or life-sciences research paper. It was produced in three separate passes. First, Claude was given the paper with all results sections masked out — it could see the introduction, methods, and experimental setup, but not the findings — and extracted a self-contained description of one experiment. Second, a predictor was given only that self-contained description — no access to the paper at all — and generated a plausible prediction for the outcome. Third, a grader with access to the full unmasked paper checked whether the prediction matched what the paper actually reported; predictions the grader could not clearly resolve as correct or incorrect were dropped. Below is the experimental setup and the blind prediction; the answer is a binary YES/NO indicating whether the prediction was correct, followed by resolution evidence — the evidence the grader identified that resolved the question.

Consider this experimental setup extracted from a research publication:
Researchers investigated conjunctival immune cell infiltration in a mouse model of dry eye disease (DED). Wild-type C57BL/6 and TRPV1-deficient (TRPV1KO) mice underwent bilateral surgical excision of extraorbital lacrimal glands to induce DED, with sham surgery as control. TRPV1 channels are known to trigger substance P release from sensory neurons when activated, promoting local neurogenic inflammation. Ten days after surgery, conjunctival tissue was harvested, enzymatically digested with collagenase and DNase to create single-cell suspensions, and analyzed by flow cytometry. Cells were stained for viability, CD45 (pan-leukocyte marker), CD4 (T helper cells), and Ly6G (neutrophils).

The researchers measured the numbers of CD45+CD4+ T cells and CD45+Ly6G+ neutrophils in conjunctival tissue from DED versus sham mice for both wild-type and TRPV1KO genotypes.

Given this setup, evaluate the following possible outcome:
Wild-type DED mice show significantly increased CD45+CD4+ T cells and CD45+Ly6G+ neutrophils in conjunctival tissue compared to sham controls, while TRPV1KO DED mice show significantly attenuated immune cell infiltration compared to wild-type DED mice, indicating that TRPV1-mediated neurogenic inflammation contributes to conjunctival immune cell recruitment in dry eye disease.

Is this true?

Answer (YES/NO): NO